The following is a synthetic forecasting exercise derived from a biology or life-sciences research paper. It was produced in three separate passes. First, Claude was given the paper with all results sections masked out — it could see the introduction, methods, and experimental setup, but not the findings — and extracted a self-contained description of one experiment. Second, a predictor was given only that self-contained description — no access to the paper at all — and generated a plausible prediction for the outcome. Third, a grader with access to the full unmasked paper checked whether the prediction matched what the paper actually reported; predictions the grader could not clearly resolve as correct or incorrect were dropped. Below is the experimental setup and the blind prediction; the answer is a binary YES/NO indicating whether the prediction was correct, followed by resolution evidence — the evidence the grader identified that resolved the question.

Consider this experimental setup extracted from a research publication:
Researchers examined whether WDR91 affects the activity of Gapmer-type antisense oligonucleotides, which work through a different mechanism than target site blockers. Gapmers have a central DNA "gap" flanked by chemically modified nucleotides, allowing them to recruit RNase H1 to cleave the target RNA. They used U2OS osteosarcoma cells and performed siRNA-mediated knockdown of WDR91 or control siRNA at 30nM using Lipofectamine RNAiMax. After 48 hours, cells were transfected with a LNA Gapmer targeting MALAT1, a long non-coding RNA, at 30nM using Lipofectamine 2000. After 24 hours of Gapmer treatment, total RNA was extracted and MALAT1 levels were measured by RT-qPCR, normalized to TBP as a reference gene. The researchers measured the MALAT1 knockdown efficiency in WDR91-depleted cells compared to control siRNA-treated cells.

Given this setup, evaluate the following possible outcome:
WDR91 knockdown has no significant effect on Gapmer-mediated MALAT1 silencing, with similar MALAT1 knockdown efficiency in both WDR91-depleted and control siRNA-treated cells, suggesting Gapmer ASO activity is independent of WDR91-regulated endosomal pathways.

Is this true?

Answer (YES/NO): NO